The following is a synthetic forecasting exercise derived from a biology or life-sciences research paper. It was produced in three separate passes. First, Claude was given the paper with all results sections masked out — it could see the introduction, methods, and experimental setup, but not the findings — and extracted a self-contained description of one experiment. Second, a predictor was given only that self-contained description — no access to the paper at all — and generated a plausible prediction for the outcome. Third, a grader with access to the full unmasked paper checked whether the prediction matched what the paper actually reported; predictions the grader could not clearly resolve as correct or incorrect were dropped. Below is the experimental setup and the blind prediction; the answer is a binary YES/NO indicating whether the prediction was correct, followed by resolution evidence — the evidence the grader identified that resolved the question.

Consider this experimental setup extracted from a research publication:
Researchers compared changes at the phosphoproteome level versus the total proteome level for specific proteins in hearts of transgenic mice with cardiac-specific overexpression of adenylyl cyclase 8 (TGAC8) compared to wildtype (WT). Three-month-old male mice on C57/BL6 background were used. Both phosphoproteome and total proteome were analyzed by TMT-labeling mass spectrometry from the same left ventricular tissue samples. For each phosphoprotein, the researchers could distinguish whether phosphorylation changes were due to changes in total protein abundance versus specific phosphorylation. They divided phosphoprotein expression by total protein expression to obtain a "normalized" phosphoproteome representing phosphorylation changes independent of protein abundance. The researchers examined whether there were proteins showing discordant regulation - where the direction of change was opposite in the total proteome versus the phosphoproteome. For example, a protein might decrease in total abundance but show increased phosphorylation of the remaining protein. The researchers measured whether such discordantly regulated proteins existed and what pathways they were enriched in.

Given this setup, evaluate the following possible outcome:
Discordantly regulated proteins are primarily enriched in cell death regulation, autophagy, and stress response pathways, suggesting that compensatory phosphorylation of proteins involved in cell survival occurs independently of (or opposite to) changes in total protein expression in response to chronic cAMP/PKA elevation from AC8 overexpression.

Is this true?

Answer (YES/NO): NO